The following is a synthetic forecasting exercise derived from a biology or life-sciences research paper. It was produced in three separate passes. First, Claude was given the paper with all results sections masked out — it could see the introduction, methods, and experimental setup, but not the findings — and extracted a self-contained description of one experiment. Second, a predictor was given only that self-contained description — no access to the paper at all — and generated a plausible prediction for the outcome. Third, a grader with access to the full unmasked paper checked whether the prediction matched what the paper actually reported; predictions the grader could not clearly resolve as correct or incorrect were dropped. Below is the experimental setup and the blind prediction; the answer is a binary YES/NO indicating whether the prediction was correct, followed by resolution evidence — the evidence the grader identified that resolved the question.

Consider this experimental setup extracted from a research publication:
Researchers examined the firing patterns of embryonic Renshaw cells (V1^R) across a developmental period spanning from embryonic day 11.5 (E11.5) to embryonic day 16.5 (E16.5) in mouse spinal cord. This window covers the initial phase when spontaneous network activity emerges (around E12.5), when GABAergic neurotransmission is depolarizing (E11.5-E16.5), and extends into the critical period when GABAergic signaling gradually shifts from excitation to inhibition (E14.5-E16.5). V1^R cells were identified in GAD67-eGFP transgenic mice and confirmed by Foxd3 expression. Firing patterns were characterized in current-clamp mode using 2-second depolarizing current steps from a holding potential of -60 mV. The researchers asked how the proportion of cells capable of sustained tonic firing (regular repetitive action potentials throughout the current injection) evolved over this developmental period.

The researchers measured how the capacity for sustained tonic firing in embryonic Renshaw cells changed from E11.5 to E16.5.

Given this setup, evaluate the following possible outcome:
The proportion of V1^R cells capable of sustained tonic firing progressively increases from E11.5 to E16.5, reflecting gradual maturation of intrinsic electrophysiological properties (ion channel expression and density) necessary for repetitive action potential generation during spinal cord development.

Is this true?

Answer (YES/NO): NO